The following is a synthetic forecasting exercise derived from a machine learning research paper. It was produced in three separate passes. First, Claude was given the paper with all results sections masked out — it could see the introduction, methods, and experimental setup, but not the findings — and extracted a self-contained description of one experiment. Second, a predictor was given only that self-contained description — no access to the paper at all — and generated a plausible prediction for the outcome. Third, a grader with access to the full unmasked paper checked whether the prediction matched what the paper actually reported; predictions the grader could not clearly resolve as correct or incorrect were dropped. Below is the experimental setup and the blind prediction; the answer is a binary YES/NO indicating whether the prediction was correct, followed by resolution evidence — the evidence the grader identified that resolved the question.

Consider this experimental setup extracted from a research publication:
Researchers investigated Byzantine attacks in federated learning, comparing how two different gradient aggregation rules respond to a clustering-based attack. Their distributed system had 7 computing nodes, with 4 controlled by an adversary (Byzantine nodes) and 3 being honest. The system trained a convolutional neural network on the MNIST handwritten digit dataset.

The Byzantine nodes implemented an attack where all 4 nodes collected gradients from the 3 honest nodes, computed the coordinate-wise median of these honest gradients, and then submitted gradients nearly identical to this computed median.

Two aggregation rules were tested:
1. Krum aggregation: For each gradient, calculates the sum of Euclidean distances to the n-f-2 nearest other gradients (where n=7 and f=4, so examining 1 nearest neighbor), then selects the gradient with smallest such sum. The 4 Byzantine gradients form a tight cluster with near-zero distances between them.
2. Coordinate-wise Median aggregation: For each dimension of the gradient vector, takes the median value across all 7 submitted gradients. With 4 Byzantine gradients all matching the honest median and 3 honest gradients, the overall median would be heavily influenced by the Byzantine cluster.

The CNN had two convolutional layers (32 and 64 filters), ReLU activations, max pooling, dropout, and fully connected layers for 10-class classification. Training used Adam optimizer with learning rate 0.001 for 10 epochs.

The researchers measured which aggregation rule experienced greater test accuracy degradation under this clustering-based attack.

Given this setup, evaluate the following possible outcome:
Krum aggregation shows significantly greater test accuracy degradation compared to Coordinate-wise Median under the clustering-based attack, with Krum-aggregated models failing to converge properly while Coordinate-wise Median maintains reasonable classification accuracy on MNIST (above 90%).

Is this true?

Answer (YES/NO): NO